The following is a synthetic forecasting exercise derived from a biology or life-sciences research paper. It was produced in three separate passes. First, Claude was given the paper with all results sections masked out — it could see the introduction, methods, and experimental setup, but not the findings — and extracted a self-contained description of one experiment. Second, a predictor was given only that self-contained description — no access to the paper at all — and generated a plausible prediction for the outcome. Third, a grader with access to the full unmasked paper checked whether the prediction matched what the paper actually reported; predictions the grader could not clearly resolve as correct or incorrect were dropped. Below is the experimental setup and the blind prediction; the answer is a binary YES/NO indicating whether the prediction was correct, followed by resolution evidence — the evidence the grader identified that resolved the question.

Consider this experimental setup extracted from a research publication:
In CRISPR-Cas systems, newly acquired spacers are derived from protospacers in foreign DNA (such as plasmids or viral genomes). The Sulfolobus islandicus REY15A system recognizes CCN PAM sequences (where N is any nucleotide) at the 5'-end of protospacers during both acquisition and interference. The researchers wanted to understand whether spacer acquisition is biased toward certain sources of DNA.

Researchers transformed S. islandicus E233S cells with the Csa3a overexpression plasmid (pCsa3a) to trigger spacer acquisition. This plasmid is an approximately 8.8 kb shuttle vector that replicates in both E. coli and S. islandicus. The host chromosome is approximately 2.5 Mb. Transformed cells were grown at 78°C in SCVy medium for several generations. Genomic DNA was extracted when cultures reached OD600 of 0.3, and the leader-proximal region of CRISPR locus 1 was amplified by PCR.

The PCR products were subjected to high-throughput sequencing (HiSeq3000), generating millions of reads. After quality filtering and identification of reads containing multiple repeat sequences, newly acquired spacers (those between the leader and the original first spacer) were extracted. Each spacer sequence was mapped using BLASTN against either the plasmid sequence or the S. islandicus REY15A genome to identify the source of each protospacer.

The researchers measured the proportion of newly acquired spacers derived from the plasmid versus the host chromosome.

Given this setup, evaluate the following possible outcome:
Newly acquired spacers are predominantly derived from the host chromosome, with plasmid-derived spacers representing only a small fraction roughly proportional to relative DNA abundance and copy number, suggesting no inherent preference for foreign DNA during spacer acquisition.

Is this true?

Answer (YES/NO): NO